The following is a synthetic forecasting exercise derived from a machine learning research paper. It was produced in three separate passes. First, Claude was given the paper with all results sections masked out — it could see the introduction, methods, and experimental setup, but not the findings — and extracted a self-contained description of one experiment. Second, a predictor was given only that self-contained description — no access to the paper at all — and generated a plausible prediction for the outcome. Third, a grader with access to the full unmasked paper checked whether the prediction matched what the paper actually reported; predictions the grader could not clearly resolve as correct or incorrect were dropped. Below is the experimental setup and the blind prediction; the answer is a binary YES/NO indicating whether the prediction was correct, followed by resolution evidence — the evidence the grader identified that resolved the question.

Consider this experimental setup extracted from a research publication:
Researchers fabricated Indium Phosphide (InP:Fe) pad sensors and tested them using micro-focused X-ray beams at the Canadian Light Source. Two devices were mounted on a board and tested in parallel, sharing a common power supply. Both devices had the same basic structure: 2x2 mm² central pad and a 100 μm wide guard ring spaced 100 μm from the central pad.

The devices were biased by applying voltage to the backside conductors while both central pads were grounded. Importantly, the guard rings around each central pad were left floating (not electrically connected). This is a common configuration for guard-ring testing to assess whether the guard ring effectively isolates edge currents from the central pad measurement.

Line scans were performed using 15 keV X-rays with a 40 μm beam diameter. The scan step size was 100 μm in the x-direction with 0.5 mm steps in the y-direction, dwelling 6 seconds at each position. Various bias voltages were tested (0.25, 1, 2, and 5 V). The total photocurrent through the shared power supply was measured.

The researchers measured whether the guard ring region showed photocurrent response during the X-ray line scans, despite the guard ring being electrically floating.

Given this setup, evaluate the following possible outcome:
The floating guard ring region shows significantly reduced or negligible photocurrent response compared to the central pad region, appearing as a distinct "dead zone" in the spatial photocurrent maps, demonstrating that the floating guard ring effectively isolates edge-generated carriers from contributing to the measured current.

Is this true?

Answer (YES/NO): NO